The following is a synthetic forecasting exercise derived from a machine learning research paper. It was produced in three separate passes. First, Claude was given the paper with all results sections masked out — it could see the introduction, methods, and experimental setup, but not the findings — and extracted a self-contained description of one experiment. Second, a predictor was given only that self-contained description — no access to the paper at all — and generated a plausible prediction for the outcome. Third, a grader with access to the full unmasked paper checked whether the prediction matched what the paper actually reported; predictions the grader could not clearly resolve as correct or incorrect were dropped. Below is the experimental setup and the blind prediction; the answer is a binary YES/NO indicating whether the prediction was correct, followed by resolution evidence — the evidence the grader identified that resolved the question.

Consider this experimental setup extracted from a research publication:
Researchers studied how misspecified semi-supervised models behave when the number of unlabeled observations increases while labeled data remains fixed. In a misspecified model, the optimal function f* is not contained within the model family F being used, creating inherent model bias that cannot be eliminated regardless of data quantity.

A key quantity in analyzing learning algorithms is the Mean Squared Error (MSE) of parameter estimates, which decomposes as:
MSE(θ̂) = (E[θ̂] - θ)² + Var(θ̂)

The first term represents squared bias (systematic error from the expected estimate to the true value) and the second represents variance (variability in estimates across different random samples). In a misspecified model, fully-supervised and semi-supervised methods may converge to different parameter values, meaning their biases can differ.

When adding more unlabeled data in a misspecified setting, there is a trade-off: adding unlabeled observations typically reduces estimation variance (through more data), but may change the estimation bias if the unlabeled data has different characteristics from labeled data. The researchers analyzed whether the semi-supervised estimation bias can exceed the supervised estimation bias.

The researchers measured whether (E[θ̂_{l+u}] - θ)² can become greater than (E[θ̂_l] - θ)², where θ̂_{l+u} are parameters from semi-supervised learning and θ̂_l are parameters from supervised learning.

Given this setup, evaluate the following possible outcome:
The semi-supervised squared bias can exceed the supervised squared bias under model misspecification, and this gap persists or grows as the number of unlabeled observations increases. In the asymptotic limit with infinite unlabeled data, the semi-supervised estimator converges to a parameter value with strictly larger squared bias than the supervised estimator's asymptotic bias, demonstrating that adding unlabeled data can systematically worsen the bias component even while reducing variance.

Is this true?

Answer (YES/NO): YES